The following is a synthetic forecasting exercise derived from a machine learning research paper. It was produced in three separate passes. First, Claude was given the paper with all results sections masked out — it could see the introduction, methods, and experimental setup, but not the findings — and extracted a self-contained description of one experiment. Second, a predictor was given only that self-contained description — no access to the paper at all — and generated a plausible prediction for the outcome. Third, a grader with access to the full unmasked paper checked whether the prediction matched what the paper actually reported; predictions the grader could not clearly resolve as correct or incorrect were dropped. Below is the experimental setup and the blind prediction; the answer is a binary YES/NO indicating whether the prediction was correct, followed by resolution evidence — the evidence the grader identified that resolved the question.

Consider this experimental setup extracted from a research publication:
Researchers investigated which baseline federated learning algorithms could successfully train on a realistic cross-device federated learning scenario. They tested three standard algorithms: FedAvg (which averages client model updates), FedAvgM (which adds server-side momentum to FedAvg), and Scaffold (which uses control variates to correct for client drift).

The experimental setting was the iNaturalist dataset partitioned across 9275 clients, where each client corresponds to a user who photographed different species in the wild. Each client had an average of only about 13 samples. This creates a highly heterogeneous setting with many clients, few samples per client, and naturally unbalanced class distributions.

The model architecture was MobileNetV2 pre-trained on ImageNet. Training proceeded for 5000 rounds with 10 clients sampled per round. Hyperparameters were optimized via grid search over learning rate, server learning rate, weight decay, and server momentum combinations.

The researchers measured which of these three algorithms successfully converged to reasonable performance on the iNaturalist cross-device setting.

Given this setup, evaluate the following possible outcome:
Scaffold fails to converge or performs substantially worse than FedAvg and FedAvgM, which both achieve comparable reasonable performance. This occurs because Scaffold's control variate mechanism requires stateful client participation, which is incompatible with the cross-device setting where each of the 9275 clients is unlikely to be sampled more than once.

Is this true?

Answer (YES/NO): YES